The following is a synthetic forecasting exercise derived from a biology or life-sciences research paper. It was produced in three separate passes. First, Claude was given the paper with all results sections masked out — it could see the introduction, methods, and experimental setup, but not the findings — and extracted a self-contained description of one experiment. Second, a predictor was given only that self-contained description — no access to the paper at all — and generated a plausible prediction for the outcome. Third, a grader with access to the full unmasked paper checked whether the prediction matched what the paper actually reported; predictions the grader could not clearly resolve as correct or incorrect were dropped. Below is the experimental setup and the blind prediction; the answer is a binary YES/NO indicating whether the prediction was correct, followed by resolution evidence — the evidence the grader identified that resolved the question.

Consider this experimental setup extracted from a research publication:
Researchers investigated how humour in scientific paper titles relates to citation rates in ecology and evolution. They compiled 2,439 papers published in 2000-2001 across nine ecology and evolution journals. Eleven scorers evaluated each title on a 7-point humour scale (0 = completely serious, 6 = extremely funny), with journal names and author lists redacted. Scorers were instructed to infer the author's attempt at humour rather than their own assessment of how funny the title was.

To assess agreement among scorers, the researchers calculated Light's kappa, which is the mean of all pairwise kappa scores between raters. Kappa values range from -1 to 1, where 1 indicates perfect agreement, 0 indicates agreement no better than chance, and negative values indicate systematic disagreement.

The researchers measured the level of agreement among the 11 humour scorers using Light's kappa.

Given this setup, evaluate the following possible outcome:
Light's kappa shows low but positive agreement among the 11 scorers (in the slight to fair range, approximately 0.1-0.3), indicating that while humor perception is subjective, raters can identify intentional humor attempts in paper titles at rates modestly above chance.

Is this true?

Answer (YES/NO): NO